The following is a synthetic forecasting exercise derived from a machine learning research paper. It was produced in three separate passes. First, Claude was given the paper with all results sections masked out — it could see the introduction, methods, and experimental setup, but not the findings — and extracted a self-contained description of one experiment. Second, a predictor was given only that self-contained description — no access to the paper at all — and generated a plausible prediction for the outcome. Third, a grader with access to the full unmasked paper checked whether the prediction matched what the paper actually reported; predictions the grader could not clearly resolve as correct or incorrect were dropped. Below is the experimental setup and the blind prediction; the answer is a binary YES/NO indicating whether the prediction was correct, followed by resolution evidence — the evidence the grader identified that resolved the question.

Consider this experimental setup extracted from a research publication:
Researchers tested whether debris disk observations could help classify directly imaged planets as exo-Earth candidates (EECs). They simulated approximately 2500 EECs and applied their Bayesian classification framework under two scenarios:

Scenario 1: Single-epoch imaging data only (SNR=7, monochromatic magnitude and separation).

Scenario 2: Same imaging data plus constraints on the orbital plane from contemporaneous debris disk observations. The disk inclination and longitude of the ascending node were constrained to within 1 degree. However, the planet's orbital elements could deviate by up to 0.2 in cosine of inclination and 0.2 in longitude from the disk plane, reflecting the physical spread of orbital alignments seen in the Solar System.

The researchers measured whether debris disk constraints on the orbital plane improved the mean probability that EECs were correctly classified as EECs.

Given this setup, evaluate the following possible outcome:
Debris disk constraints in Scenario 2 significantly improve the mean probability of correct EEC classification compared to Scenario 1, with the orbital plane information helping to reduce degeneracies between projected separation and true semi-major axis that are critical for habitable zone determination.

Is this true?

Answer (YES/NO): NO